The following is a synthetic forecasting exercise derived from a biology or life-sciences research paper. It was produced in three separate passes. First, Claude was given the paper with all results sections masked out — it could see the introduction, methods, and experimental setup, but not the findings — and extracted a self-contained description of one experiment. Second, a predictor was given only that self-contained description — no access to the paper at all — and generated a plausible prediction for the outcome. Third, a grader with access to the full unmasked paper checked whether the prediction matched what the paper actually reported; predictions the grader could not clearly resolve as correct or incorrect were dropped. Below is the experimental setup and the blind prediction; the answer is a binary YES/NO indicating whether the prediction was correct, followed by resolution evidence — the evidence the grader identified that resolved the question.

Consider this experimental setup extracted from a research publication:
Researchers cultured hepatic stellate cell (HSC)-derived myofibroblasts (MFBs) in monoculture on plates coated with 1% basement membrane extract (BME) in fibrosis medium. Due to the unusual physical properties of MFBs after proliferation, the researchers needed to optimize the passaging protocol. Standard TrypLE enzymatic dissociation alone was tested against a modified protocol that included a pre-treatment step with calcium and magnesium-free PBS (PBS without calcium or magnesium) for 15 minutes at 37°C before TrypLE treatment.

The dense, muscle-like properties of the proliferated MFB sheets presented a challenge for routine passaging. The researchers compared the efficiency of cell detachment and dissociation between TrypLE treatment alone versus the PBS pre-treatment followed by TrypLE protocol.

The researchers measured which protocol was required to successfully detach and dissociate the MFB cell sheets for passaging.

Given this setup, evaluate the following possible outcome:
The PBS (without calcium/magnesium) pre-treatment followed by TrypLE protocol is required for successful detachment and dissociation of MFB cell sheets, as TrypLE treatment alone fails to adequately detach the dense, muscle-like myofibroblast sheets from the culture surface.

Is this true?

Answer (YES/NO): YES